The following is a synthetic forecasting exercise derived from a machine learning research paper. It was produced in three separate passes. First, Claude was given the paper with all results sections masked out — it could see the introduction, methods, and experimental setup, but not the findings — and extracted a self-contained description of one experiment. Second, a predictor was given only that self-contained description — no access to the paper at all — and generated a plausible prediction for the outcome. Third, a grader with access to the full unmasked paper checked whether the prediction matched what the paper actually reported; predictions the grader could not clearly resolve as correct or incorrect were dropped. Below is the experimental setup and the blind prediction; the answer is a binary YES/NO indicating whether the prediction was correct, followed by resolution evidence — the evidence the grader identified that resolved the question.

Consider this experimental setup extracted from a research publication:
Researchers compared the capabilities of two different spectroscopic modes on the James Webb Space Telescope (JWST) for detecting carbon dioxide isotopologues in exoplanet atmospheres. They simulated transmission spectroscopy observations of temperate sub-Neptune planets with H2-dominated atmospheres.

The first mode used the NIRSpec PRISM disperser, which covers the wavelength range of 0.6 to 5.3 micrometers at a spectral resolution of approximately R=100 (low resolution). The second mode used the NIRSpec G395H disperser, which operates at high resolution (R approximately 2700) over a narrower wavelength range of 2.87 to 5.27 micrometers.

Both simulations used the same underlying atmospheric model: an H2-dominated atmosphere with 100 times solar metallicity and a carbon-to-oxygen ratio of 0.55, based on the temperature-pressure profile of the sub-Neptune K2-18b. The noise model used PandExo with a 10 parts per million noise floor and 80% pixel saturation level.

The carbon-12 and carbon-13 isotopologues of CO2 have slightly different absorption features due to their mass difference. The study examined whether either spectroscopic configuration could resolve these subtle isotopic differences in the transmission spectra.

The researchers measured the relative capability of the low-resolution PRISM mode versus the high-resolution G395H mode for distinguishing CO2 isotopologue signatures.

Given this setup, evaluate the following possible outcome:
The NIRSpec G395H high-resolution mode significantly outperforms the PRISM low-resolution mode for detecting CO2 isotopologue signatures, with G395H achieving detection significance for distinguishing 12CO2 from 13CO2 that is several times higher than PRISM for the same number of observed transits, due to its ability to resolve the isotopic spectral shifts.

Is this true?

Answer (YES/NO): NO